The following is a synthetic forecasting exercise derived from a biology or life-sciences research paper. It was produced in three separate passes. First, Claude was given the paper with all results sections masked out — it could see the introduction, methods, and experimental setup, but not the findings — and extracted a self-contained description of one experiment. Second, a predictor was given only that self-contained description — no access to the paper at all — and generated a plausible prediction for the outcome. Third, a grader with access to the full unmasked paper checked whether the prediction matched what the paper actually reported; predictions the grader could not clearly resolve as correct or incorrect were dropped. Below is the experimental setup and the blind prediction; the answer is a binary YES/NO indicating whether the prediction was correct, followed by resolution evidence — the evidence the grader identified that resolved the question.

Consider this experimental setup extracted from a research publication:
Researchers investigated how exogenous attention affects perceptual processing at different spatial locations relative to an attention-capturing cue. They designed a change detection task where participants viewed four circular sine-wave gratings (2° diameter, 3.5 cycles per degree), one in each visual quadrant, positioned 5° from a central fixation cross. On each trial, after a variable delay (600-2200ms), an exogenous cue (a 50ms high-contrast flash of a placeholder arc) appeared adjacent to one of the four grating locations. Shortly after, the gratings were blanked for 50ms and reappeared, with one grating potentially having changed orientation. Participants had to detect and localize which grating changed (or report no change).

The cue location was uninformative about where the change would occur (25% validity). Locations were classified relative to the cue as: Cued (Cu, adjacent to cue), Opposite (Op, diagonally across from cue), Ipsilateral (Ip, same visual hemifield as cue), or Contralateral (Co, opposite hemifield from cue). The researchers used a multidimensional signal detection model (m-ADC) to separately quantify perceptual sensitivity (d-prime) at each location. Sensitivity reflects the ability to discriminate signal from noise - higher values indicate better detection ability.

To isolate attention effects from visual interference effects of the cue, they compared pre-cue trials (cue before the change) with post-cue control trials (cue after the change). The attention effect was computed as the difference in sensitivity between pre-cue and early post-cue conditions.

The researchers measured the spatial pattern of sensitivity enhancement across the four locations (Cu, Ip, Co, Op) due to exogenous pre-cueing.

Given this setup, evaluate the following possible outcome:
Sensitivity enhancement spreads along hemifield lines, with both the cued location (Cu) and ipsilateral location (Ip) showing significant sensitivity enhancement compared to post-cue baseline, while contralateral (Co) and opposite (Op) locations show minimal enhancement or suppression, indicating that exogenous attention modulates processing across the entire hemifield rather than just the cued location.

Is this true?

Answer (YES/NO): NO